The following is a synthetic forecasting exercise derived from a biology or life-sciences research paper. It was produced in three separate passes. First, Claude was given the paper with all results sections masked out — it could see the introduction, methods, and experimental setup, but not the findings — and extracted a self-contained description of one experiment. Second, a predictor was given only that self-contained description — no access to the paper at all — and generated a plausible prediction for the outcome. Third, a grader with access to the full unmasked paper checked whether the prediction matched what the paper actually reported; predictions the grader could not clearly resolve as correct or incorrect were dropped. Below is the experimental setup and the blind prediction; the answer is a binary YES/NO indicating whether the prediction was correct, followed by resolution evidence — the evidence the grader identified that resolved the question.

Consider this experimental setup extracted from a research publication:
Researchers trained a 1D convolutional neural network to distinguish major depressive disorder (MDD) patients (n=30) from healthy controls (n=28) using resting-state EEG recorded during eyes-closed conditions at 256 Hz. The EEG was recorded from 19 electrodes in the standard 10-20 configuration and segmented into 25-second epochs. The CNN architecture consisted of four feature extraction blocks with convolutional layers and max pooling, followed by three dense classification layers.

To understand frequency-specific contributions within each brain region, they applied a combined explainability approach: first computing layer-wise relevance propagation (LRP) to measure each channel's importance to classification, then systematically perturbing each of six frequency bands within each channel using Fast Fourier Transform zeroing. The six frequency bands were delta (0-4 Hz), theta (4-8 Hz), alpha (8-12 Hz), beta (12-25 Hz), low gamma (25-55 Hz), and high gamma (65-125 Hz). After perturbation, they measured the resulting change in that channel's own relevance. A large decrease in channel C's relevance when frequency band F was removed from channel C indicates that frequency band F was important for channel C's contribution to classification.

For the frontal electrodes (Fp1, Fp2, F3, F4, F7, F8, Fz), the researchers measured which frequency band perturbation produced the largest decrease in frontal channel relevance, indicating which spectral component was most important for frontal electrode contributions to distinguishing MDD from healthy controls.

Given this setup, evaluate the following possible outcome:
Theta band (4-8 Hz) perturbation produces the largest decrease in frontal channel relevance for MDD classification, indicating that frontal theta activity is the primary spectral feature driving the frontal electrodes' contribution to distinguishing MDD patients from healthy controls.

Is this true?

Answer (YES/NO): NO